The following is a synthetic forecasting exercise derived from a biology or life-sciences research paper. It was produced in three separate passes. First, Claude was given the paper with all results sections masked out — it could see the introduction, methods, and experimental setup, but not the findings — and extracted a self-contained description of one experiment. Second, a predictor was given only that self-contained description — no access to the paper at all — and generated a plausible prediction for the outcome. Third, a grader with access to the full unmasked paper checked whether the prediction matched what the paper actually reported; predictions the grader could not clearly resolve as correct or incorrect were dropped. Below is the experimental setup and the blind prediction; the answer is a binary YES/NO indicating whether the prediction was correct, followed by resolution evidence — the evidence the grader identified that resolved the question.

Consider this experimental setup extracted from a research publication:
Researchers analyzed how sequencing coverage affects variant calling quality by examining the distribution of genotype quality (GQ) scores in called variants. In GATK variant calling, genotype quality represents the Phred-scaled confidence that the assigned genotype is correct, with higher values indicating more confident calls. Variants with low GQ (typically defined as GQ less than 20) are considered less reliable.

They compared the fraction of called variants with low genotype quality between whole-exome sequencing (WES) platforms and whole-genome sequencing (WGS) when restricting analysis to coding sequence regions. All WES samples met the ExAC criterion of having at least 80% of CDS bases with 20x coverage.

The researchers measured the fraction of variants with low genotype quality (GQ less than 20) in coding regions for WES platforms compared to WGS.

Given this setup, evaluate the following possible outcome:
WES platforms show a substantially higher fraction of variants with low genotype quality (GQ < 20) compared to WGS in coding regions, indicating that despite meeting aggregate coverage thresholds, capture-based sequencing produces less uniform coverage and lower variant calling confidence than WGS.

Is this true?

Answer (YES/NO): NO